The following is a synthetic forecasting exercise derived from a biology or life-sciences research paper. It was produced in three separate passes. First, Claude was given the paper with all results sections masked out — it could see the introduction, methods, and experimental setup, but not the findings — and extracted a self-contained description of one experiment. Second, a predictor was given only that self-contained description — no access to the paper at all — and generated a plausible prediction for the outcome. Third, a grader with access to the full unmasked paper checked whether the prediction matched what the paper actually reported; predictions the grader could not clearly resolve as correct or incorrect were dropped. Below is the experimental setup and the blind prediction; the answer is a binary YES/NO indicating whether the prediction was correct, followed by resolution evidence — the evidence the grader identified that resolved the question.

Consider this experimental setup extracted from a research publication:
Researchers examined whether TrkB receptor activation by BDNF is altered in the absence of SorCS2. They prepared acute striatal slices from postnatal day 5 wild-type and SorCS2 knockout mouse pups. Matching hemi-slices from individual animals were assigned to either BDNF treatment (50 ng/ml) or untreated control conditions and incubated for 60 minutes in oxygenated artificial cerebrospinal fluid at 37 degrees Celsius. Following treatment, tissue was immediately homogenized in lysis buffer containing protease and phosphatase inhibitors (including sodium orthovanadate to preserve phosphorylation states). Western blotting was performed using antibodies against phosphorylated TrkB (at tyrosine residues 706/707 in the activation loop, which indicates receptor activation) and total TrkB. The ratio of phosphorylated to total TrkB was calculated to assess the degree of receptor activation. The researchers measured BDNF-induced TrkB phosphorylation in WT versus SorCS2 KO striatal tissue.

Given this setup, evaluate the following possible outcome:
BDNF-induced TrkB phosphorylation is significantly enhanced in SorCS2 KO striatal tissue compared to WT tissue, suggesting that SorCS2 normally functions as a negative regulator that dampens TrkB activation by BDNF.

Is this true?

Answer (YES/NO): NO